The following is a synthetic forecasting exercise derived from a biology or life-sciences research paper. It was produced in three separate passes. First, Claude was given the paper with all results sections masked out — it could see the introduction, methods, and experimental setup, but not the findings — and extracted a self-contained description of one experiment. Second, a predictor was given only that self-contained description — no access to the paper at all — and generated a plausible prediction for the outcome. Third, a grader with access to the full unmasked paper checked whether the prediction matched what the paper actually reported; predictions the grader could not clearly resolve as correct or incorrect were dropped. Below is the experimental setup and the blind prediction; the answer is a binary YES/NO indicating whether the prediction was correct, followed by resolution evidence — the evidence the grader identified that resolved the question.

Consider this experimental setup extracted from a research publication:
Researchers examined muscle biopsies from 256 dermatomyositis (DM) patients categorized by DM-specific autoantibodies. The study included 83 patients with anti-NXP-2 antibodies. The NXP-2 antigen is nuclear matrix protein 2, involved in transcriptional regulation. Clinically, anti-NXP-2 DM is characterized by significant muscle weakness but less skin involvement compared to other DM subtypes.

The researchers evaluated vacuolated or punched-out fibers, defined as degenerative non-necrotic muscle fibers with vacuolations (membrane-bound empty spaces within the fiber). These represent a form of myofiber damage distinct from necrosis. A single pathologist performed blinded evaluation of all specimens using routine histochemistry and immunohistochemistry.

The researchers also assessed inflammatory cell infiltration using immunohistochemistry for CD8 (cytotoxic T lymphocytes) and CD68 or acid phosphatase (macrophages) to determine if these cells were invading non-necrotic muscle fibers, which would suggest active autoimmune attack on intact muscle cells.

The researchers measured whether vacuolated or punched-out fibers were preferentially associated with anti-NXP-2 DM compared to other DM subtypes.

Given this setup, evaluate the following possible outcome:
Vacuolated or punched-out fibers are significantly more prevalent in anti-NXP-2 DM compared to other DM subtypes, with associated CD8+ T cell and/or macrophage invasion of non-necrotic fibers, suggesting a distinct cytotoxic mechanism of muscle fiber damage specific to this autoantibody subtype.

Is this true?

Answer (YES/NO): NO